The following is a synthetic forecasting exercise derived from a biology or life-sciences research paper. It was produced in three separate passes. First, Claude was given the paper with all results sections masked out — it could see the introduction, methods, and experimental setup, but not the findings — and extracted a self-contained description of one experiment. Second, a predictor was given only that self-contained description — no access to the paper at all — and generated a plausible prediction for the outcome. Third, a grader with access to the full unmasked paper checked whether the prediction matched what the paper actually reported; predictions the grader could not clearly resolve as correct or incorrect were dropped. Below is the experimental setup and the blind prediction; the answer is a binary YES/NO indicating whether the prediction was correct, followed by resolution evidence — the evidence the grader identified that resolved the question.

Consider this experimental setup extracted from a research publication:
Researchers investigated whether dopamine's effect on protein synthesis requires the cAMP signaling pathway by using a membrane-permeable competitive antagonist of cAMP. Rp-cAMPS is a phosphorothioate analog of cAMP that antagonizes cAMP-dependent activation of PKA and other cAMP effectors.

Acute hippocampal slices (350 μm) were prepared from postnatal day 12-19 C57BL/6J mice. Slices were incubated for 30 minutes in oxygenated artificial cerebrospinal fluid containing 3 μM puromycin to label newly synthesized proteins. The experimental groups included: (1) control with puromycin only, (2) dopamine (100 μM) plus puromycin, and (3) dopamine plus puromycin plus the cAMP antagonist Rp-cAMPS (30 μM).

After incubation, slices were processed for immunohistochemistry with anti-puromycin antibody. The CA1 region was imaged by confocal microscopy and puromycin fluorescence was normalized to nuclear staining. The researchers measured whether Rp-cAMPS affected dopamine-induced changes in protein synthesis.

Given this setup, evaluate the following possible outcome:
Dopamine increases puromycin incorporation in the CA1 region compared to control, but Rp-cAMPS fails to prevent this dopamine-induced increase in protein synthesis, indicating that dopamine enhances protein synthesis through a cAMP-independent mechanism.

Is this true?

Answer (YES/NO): NO